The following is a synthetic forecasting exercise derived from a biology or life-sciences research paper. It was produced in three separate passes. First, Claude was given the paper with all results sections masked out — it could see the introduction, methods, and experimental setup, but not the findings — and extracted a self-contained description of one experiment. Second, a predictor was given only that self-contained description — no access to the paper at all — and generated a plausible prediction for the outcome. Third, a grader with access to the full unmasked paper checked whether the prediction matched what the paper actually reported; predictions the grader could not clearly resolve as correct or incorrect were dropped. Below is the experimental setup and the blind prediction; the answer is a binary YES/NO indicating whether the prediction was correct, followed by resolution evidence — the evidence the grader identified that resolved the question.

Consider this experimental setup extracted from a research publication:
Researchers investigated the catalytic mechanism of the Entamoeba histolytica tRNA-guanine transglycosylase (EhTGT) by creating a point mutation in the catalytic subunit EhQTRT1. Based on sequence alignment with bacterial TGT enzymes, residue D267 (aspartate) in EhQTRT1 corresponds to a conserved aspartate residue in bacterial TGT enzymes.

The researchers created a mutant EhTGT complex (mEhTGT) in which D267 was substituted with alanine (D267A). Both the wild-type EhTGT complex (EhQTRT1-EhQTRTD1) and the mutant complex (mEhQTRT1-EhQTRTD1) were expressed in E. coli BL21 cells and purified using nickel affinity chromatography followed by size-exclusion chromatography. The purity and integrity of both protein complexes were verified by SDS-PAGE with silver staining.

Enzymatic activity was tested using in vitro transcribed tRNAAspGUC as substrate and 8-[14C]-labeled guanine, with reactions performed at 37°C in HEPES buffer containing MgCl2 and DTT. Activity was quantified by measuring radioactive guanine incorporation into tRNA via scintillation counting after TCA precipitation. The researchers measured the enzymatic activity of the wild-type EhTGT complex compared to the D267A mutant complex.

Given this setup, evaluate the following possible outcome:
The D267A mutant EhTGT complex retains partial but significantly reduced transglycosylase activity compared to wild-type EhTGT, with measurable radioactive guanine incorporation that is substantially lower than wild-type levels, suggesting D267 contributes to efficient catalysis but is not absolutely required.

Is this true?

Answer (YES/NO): NO